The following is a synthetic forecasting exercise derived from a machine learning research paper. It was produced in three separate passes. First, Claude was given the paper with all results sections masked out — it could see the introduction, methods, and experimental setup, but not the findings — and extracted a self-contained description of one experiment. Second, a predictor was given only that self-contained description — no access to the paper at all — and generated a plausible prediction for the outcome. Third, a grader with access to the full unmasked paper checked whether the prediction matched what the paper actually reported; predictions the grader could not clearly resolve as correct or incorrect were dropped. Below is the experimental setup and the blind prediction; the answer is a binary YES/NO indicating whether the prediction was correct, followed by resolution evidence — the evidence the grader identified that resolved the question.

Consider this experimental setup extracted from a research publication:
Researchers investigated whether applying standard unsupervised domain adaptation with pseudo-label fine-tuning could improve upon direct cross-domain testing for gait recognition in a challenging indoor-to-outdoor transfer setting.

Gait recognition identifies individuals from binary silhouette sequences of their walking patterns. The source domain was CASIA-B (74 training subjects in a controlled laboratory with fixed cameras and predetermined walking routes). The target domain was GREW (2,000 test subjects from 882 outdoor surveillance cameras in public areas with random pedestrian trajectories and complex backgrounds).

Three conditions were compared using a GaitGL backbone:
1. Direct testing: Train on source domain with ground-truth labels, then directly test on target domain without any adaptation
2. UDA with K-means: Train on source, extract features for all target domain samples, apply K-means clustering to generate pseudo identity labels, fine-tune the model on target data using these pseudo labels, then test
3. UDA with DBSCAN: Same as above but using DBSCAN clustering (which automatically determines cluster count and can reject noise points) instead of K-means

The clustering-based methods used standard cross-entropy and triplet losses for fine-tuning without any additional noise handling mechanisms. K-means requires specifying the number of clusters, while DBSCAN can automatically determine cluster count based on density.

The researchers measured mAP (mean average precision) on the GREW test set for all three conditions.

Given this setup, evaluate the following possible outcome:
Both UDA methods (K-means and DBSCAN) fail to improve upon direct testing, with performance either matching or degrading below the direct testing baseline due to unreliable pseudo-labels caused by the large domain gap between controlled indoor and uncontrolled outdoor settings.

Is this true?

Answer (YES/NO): YES